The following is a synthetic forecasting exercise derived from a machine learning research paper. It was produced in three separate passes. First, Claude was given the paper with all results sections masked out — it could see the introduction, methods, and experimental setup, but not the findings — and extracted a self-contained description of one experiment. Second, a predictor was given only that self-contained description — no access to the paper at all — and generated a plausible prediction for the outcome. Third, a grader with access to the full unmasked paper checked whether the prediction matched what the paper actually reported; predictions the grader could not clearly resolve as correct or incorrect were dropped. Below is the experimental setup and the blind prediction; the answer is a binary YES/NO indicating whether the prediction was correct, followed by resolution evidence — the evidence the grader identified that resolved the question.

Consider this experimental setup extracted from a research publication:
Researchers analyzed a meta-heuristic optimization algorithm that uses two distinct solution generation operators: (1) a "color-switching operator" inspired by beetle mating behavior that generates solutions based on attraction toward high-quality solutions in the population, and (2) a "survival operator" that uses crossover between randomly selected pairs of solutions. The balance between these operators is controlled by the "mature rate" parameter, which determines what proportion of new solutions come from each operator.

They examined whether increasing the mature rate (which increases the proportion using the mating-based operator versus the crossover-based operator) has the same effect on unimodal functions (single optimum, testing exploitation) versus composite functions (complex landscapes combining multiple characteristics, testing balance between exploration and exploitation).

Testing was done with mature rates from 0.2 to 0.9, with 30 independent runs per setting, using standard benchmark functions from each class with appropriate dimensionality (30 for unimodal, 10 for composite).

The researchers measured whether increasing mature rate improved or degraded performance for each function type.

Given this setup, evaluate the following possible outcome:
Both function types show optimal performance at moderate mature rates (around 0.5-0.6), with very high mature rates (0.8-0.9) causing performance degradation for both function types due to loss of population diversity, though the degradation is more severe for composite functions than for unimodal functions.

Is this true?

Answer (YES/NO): NO